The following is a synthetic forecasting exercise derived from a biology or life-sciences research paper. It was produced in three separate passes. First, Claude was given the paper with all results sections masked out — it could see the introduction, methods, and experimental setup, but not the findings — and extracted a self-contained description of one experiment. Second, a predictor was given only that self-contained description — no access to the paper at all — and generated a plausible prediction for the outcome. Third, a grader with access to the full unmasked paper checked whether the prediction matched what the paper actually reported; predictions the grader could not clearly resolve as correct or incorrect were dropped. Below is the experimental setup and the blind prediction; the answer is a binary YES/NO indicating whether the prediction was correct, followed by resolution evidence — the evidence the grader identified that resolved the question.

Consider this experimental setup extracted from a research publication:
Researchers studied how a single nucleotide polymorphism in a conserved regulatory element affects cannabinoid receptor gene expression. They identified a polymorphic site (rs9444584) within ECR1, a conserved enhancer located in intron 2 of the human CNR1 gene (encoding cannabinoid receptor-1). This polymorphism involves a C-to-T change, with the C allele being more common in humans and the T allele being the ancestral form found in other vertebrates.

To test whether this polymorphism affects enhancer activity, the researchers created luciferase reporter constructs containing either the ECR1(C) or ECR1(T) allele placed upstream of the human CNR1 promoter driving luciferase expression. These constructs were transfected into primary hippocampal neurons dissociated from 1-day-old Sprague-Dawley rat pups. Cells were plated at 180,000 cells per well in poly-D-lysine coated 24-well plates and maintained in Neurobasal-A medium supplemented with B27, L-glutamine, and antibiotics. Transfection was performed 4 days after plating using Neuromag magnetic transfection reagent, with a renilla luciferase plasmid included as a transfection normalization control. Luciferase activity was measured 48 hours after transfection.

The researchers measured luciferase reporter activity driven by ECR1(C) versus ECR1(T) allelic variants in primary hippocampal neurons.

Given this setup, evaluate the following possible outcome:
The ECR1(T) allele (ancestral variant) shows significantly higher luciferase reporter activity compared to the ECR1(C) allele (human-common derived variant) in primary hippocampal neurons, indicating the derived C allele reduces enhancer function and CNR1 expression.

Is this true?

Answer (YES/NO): NO